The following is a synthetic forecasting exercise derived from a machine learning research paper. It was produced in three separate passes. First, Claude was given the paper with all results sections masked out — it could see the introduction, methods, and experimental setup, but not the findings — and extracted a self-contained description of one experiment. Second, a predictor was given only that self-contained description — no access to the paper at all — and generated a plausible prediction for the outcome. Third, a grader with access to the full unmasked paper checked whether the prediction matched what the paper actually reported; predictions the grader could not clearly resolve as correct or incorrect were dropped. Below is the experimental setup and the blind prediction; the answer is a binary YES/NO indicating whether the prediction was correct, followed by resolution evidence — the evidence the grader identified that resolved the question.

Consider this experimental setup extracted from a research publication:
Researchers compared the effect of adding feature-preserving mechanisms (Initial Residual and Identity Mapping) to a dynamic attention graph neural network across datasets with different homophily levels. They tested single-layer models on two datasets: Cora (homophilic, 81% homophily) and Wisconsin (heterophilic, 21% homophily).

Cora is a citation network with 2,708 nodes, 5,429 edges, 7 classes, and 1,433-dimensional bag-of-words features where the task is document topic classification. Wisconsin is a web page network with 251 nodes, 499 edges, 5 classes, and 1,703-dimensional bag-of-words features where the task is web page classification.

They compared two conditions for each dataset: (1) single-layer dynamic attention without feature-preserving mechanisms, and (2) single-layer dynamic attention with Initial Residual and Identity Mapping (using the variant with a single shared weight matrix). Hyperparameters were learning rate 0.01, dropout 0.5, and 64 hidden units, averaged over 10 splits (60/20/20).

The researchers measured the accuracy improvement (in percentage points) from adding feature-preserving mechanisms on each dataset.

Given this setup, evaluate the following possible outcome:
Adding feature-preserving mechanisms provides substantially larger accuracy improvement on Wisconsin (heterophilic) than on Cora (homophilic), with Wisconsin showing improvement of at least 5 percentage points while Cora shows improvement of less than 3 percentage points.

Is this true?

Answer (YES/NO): YES